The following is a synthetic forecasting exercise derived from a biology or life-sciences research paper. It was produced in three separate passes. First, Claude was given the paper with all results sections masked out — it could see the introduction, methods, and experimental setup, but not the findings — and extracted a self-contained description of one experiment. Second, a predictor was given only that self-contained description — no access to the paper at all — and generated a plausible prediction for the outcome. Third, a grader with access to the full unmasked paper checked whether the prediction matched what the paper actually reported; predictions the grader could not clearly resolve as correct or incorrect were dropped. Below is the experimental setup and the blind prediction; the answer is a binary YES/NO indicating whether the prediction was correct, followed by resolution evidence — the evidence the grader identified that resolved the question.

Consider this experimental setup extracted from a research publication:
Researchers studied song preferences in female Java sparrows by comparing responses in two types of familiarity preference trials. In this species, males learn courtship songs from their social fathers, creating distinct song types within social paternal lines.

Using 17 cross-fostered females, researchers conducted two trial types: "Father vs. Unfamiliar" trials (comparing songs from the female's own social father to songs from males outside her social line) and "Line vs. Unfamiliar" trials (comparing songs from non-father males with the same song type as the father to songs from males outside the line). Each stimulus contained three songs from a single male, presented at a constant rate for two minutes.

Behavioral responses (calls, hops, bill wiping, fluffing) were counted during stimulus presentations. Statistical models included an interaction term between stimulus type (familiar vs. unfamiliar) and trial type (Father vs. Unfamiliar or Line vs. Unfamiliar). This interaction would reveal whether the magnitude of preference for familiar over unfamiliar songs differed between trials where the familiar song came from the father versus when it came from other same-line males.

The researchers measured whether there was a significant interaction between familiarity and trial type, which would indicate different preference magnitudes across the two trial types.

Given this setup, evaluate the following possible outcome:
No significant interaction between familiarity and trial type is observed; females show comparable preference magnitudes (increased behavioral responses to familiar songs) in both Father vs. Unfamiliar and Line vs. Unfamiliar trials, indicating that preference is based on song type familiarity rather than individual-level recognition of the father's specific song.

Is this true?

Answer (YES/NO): NO